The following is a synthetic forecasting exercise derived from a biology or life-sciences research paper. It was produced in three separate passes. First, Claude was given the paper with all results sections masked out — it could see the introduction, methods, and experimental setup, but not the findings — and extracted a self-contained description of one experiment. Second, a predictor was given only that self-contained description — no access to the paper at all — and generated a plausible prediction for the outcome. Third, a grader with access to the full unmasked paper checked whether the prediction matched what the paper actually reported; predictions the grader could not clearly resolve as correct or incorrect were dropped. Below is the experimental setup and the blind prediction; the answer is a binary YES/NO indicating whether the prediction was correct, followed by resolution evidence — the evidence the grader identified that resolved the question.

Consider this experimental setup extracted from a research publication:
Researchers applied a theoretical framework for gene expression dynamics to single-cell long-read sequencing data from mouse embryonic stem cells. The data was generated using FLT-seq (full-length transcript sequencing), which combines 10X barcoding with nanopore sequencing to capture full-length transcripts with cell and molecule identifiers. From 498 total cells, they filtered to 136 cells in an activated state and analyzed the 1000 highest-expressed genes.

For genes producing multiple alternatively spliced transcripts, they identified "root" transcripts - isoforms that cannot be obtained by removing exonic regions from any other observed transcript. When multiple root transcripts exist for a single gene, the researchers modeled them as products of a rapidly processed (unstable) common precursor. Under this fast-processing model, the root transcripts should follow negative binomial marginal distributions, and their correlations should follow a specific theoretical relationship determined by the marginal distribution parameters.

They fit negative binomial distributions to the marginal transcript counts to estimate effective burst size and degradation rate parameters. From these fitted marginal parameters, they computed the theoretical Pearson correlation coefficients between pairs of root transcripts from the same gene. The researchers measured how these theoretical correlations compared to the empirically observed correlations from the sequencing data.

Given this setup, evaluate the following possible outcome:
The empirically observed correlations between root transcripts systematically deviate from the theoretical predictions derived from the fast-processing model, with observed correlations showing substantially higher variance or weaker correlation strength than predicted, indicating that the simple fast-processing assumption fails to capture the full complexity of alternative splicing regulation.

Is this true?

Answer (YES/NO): YES